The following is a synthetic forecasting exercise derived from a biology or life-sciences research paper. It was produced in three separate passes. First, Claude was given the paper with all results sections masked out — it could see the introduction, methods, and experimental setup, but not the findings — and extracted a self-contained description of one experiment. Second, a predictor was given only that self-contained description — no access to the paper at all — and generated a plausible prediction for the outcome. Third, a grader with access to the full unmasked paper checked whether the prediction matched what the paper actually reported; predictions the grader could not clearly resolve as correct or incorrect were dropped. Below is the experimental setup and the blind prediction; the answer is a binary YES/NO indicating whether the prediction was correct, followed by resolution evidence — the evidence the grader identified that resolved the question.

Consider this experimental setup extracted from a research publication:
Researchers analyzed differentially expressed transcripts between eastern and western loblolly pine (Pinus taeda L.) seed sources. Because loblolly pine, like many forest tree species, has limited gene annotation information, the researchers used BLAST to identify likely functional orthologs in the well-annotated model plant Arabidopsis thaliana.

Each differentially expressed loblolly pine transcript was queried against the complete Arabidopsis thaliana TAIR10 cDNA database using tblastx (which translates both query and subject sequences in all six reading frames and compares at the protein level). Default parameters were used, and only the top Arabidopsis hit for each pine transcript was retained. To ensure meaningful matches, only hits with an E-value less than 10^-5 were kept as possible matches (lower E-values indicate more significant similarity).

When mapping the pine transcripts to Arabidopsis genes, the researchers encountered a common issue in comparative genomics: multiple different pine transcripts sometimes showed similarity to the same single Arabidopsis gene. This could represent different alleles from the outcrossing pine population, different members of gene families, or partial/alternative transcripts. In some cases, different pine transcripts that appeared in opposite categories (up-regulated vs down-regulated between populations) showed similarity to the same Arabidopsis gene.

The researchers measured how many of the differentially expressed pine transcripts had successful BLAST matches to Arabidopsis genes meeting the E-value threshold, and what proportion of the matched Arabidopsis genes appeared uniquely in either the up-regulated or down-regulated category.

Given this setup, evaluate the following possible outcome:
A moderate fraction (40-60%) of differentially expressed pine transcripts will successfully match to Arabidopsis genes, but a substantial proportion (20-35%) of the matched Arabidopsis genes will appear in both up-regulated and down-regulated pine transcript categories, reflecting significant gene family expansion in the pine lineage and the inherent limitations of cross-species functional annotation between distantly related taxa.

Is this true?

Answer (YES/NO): NO